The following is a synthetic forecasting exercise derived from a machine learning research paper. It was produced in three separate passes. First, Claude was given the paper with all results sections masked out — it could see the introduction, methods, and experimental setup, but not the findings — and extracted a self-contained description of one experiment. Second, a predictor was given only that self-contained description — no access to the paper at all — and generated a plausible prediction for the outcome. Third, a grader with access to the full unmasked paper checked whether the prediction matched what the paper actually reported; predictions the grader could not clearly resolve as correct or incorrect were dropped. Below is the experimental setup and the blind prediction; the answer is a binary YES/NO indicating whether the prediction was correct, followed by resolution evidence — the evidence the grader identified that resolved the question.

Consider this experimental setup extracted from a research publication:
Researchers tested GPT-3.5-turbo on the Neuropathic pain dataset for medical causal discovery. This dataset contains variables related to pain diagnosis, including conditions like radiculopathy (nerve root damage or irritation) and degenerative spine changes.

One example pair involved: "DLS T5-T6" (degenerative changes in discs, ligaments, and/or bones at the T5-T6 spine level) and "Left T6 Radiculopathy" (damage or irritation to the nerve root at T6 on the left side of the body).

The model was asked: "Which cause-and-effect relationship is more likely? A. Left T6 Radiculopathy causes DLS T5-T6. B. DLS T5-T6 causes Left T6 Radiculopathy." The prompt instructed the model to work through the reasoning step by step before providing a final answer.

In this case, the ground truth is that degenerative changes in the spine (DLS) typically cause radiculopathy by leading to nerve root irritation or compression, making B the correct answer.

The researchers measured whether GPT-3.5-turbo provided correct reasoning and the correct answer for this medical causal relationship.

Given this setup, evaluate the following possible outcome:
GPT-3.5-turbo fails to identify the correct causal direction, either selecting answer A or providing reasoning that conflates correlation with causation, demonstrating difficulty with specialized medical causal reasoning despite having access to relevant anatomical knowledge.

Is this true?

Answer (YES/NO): NO